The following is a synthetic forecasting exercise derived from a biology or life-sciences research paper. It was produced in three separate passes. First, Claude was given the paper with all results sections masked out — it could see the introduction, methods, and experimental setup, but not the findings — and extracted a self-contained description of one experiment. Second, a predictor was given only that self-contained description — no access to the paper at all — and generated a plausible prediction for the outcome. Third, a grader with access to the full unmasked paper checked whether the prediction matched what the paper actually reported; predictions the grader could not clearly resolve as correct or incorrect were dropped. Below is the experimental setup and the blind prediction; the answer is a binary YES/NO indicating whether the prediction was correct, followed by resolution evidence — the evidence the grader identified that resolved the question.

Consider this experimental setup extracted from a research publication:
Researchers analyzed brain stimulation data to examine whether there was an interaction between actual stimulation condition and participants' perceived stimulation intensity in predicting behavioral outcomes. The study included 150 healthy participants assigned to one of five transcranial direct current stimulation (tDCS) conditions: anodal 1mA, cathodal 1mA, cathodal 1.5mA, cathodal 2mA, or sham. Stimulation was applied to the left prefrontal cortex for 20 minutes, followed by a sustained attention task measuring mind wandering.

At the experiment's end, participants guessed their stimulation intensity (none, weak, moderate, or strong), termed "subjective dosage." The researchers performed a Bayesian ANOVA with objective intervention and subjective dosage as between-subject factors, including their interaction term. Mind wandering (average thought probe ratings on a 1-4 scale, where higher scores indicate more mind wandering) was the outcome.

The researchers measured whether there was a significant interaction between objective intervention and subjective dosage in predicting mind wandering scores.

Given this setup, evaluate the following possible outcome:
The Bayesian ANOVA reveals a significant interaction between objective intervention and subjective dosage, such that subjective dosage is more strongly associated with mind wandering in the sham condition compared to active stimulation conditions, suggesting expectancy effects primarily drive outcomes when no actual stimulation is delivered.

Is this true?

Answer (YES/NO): NO